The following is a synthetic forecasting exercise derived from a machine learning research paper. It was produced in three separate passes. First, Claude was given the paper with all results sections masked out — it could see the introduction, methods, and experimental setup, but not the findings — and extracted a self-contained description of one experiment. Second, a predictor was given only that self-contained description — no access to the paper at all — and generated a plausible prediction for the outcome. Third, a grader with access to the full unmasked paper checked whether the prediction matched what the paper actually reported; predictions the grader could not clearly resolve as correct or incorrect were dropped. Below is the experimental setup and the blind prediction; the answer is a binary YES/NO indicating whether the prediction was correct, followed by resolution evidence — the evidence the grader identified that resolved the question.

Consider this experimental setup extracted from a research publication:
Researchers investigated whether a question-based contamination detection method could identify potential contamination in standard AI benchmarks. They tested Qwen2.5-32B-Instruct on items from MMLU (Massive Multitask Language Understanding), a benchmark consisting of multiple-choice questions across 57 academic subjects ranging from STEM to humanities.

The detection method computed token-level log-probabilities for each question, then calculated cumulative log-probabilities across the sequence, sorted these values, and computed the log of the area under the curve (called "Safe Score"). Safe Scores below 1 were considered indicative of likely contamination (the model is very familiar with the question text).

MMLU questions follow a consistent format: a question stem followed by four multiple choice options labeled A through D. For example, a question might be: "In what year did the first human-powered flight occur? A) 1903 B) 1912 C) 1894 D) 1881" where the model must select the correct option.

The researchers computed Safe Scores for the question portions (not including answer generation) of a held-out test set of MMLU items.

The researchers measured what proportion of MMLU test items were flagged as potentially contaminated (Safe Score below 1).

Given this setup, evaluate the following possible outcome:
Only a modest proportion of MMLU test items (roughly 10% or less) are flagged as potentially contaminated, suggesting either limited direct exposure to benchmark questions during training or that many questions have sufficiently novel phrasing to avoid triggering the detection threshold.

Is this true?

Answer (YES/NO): YES